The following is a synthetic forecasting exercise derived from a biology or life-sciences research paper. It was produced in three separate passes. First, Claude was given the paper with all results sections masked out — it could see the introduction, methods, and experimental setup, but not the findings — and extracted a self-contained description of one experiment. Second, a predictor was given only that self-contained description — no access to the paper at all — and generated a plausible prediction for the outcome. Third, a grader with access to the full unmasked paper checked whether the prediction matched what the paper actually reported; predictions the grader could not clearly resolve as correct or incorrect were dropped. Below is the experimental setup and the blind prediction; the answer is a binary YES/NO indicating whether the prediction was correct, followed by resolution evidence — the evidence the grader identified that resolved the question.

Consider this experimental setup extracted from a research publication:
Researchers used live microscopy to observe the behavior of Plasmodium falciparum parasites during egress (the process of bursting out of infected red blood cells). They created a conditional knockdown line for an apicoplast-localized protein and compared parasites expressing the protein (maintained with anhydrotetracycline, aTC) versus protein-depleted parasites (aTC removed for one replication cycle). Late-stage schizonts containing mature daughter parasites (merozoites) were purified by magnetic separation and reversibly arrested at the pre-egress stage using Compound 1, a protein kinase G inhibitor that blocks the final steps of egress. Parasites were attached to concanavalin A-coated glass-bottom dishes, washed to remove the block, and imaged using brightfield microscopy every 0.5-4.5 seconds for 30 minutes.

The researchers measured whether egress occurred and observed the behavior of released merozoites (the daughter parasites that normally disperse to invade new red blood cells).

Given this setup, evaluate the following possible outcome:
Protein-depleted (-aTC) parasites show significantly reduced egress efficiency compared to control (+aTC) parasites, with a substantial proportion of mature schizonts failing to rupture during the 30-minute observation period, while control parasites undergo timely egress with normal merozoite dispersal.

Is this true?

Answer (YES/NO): NO